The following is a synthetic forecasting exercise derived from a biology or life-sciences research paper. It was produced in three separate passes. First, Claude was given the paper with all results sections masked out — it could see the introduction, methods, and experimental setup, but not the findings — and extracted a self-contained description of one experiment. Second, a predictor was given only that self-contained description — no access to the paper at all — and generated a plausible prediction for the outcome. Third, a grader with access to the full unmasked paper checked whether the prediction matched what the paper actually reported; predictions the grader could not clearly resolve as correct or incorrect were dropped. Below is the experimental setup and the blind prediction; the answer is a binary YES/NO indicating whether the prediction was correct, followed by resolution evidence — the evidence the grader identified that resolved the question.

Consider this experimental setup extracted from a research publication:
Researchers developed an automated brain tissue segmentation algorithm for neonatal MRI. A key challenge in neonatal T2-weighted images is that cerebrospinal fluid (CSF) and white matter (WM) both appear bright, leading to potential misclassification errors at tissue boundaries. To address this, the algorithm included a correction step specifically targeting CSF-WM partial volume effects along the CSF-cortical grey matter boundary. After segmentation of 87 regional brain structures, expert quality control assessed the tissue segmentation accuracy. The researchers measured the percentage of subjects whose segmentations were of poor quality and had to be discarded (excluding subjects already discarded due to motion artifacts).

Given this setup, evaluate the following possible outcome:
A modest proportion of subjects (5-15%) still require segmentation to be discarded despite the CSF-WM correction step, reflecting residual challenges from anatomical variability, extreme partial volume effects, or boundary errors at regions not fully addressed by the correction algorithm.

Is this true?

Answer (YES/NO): NO